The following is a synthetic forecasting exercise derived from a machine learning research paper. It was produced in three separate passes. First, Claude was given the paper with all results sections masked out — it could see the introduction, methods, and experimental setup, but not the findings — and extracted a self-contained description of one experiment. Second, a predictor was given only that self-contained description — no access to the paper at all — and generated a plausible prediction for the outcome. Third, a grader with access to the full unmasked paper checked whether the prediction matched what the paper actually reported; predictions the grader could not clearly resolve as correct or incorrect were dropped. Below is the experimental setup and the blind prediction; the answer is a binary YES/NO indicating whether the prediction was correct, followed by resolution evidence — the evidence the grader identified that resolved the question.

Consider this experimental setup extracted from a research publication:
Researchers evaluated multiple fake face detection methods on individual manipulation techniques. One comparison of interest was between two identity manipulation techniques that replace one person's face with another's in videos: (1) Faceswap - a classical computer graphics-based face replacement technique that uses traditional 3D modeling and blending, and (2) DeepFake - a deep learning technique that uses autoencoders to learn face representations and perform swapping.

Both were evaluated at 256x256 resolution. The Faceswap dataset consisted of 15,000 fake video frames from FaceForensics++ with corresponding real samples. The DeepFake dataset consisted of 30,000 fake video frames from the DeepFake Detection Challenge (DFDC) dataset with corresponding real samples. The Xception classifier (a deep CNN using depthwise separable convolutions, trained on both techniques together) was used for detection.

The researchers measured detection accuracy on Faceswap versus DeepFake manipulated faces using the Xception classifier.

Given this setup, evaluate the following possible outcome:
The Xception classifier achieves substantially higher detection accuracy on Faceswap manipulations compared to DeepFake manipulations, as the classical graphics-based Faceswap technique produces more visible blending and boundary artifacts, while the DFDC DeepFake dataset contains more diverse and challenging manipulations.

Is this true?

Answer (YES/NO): NO